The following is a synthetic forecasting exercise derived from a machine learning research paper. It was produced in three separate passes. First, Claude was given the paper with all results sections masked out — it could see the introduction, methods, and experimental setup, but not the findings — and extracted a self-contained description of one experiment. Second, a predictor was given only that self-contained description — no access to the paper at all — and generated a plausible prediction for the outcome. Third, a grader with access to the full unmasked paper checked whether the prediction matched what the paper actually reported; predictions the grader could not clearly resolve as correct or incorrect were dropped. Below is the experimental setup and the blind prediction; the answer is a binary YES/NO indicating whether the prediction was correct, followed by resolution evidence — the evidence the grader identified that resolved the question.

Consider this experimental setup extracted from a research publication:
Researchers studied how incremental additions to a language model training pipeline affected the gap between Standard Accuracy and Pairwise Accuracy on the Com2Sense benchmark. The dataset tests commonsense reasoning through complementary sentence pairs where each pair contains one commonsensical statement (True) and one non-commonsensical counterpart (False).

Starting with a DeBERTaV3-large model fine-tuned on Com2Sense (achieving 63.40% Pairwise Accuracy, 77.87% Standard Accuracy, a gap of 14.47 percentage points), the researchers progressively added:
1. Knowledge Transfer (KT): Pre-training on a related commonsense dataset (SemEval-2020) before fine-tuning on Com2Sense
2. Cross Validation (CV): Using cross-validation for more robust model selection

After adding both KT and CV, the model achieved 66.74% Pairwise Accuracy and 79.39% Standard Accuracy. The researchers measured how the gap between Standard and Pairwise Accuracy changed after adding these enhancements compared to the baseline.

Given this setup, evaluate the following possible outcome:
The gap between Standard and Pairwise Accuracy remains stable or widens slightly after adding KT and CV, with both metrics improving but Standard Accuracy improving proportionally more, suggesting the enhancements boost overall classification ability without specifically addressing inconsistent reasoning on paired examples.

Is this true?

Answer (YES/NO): NO